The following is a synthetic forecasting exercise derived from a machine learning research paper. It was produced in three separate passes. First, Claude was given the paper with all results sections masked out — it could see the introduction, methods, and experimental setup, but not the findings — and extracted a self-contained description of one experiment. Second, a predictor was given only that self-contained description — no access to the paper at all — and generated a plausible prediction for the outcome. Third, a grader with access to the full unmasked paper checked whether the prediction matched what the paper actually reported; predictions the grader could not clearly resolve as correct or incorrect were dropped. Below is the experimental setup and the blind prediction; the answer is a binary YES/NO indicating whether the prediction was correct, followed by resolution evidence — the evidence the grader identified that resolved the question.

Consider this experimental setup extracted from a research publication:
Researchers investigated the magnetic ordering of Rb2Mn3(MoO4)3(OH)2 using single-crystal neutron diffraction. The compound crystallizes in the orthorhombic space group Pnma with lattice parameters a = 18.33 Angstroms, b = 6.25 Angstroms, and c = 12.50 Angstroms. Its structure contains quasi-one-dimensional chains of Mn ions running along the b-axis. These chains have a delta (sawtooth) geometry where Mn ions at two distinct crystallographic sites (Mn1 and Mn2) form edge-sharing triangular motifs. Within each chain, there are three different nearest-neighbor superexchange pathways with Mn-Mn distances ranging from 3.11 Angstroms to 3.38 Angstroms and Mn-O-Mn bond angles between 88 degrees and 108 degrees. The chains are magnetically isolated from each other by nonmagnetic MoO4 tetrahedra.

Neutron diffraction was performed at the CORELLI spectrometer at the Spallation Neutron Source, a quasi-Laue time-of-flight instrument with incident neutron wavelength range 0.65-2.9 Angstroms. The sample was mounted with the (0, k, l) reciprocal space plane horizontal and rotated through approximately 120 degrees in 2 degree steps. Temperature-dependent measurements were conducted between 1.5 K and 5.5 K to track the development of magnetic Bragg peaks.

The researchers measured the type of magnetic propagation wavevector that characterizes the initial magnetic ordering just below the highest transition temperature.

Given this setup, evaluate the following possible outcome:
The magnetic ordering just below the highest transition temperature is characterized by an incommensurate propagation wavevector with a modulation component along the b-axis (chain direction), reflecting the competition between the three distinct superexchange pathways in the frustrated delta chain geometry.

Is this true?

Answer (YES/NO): YES